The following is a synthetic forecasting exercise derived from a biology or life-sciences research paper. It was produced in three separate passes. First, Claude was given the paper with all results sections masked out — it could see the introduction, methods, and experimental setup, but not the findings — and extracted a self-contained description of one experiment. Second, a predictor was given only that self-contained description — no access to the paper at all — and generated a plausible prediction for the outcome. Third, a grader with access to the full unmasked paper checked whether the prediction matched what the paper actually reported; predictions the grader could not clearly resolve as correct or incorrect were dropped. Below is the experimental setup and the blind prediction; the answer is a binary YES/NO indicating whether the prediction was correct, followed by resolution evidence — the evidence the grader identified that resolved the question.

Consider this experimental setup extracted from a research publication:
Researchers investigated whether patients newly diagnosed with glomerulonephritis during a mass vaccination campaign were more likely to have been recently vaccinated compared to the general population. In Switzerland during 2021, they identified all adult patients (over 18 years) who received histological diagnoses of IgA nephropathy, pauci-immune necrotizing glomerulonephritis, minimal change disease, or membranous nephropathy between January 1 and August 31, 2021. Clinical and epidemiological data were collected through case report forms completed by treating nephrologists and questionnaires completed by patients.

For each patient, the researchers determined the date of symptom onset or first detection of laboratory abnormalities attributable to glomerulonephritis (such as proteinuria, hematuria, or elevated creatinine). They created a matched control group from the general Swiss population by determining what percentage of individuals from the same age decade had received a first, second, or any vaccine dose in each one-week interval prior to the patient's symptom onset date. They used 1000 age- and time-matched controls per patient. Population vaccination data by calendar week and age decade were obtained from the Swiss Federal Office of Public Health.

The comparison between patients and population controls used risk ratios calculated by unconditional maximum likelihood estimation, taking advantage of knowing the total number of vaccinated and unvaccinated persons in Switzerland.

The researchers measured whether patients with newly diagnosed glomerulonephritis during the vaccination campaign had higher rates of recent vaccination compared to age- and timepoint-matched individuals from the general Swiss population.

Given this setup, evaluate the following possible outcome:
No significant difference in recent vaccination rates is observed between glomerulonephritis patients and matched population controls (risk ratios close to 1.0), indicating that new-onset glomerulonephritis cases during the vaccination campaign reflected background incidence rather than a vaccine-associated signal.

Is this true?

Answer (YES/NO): YES